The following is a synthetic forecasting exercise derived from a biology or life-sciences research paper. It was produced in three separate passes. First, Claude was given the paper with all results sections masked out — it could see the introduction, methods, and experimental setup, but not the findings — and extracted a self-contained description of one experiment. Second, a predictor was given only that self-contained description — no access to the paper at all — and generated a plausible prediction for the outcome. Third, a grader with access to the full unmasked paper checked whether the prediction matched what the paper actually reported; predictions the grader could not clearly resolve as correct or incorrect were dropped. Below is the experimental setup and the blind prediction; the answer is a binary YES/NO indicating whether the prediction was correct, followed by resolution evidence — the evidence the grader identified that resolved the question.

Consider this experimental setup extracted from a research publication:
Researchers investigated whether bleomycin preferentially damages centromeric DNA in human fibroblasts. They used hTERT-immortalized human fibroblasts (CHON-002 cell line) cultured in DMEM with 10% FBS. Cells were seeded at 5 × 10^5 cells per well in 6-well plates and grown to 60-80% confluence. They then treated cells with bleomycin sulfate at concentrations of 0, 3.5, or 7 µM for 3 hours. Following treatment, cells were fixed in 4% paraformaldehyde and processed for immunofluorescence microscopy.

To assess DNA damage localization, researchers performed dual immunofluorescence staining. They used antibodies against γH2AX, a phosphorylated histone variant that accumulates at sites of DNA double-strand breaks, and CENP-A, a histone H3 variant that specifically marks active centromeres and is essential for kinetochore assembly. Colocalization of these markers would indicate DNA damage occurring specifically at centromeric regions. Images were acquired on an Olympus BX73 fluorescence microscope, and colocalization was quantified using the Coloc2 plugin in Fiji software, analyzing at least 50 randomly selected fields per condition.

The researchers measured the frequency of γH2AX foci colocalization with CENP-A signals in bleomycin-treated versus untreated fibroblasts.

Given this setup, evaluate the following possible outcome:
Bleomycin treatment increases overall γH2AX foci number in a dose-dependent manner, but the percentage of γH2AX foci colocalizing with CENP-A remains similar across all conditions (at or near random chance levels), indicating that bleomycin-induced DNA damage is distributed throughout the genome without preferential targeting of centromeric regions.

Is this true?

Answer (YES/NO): NO